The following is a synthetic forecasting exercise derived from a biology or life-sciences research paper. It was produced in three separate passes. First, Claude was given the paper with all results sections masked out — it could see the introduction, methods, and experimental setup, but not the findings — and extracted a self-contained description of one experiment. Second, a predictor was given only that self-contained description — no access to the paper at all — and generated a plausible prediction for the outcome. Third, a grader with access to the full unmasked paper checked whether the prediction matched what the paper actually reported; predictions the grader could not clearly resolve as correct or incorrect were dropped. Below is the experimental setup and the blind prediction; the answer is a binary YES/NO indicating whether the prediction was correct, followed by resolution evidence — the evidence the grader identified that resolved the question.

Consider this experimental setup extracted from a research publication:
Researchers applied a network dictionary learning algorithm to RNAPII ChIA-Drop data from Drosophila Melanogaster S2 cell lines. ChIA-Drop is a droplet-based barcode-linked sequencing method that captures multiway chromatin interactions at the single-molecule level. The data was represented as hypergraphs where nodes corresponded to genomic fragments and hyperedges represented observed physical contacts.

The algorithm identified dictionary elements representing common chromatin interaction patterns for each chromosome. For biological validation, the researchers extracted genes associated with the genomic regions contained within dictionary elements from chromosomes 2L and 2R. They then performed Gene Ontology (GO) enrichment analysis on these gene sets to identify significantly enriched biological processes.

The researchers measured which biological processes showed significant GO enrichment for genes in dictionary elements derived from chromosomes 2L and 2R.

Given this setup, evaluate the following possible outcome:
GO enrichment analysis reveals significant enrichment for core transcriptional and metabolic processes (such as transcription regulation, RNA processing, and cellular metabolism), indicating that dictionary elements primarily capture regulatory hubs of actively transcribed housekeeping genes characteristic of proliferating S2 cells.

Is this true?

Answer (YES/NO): NO